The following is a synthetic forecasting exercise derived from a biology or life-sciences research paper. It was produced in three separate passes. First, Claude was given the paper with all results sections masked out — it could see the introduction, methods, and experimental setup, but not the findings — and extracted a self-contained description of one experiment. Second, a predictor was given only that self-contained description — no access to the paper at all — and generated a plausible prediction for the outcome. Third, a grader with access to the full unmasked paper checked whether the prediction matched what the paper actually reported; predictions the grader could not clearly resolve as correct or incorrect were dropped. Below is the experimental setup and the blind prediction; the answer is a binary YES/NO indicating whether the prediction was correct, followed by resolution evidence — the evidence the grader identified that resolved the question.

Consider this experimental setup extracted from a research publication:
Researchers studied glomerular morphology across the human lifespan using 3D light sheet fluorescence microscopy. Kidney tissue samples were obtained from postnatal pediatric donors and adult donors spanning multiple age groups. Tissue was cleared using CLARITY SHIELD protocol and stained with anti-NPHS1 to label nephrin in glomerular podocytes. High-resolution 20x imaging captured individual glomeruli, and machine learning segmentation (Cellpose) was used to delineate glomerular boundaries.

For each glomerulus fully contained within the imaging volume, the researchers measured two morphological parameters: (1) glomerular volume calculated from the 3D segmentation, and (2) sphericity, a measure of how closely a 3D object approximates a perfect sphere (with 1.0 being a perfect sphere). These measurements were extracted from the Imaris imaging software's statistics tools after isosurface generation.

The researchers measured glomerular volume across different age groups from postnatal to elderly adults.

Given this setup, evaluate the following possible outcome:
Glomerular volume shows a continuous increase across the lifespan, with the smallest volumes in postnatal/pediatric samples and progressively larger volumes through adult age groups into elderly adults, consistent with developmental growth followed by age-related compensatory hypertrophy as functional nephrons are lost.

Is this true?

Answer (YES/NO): NO